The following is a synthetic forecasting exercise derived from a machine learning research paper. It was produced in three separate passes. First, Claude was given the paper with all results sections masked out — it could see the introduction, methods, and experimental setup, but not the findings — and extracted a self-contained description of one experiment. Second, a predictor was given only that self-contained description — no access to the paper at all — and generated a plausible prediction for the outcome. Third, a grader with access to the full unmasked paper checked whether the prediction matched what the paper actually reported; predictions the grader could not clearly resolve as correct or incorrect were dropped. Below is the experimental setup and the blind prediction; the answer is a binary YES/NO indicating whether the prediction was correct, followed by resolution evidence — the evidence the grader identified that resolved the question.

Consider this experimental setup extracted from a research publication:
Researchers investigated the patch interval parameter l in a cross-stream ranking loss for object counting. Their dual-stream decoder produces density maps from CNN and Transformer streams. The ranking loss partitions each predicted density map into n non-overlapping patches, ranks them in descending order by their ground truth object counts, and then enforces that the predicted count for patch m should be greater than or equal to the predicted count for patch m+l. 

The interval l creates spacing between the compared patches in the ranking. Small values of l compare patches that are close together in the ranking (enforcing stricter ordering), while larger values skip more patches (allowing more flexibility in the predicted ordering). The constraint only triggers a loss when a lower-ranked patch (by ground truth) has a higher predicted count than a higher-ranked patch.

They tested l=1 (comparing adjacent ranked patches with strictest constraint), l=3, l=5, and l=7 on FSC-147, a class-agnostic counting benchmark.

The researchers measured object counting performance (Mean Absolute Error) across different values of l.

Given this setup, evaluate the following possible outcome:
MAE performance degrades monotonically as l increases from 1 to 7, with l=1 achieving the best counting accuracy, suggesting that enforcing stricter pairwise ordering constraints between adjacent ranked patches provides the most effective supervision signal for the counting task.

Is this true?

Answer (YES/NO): NO